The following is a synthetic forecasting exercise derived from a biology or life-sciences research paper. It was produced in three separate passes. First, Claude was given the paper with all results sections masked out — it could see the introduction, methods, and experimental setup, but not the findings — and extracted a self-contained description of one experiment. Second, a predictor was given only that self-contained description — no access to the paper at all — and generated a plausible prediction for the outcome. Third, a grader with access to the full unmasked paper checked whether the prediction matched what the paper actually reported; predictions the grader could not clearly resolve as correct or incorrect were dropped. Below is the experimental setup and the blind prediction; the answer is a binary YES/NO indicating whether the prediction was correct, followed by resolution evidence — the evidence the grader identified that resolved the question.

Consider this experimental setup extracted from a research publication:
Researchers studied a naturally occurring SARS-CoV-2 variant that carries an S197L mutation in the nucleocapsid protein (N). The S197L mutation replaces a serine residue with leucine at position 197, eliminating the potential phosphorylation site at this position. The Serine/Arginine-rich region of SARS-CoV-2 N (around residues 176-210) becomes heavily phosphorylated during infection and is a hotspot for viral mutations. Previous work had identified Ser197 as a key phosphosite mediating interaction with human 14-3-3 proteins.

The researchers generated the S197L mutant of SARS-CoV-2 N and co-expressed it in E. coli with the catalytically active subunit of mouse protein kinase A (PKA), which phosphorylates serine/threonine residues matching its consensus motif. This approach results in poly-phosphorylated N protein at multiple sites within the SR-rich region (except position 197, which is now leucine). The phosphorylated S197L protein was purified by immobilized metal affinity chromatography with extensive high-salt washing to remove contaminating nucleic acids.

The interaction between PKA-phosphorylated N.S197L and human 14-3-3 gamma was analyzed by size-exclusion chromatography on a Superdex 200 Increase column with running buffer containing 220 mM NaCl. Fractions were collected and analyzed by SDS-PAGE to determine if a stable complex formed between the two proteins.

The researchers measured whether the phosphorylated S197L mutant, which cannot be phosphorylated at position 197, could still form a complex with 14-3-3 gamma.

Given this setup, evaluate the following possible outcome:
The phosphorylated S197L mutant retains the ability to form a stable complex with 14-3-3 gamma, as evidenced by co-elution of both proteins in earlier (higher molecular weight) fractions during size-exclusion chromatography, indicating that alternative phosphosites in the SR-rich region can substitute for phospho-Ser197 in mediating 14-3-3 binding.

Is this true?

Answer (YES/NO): YES